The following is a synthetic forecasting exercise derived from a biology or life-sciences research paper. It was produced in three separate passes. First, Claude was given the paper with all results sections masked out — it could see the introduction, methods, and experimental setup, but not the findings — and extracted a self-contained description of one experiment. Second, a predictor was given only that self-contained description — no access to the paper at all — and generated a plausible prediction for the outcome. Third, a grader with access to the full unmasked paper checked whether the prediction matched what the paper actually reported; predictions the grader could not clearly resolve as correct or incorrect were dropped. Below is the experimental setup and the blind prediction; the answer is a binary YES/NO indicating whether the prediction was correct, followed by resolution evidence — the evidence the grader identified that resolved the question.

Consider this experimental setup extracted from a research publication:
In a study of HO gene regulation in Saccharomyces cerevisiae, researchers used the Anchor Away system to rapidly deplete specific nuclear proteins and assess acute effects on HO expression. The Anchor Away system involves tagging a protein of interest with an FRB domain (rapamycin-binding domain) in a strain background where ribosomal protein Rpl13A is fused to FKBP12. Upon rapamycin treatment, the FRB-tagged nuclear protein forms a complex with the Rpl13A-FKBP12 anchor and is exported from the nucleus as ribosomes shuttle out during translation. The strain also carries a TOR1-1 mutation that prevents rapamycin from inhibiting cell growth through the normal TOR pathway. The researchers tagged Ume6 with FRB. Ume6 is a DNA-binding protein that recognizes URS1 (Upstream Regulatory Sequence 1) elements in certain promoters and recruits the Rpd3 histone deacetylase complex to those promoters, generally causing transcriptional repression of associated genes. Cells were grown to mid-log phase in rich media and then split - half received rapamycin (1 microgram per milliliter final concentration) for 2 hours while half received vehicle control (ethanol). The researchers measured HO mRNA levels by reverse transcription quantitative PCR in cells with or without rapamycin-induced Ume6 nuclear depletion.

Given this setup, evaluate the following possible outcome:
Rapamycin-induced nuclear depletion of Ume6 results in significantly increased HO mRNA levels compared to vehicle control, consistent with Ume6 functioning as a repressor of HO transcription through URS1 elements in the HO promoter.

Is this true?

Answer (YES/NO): YES